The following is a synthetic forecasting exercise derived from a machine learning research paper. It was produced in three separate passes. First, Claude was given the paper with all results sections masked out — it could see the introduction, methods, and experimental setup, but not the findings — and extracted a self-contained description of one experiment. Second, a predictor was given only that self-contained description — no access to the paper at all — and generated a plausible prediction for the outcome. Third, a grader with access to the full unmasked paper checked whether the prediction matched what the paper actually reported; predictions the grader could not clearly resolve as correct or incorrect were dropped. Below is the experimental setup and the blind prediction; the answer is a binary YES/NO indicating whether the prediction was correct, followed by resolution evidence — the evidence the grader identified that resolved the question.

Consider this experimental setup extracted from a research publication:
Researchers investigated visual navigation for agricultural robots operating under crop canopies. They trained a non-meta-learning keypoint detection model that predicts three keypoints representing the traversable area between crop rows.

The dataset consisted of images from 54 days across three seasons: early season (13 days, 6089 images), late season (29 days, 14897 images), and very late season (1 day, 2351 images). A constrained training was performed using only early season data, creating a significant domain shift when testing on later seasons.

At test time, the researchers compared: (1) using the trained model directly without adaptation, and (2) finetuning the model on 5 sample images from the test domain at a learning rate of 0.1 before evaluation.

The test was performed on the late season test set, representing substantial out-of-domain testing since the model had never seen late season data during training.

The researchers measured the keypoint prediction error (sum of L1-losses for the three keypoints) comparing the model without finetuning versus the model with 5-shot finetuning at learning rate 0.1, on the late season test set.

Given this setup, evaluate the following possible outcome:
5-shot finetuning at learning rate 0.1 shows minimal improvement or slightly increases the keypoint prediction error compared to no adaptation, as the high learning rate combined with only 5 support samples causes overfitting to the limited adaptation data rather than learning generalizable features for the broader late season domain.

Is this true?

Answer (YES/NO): NO